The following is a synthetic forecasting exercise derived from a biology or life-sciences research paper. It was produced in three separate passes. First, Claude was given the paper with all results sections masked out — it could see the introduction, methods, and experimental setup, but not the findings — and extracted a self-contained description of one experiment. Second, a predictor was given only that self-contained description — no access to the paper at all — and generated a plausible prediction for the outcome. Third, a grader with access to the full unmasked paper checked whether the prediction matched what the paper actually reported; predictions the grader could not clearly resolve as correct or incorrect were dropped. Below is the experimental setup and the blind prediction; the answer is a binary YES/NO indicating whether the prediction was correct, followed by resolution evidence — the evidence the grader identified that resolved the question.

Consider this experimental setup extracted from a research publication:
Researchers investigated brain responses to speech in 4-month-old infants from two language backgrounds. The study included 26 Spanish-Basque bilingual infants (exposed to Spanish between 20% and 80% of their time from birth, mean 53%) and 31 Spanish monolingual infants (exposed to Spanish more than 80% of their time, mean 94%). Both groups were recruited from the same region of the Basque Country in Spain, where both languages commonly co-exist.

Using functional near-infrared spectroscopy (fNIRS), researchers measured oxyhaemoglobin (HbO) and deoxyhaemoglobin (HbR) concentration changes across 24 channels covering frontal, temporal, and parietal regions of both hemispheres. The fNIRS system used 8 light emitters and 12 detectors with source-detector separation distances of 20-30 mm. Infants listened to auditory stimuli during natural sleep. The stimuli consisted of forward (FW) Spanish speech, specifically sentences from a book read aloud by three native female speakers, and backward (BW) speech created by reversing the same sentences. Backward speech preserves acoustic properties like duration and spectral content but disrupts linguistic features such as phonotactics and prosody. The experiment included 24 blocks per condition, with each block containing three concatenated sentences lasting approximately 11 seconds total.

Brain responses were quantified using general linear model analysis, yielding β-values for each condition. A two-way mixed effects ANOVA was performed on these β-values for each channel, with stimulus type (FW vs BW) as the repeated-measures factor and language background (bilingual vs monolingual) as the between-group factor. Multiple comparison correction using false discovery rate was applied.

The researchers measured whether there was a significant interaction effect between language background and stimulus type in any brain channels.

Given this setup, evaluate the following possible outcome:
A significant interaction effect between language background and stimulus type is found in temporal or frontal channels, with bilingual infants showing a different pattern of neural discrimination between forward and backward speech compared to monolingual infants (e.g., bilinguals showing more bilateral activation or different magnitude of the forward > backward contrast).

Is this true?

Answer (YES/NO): YES